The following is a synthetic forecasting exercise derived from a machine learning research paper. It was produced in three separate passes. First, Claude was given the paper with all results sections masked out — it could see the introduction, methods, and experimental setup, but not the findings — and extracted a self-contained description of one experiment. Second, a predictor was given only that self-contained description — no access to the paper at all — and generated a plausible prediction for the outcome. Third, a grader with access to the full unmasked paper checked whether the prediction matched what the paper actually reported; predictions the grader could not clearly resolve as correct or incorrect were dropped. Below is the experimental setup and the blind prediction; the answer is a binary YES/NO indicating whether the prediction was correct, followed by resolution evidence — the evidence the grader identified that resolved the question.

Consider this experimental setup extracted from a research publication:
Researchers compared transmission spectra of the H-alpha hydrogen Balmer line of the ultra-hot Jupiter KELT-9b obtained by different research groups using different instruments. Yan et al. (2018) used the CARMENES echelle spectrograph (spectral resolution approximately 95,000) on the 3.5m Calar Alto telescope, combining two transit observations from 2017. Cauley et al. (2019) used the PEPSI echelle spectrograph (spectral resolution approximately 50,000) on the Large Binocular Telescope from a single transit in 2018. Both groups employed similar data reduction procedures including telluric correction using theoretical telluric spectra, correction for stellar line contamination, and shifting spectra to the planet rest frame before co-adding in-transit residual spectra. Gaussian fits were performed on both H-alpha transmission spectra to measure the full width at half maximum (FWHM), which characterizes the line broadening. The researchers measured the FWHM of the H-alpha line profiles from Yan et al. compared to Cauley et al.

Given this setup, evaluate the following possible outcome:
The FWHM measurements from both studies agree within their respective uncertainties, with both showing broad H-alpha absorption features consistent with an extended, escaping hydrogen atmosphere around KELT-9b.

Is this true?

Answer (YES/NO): NO